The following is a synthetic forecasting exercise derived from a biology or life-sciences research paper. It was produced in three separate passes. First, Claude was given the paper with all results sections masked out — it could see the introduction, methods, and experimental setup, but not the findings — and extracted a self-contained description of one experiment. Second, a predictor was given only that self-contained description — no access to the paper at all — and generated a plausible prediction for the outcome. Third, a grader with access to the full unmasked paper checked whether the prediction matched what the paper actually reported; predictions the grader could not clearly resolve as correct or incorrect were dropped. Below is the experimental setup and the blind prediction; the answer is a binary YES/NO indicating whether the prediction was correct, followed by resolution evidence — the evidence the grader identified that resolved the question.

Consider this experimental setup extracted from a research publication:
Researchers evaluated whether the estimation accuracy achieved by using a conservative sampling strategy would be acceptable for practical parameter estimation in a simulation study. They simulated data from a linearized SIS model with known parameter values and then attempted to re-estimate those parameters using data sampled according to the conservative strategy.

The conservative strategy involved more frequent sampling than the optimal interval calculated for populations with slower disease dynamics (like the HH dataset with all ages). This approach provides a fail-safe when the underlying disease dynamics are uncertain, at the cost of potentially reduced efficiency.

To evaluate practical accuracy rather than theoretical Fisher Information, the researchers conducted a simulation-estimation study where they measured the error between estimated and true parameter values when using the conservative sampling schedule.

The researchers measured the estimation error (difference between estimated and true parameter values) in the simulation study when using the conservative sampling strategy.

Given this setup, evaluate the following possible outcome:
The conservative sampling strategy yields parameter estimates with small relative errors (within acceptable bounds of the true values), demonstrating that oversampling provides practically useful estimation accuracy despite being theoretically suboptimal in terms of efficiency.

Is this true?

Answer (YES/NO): YES